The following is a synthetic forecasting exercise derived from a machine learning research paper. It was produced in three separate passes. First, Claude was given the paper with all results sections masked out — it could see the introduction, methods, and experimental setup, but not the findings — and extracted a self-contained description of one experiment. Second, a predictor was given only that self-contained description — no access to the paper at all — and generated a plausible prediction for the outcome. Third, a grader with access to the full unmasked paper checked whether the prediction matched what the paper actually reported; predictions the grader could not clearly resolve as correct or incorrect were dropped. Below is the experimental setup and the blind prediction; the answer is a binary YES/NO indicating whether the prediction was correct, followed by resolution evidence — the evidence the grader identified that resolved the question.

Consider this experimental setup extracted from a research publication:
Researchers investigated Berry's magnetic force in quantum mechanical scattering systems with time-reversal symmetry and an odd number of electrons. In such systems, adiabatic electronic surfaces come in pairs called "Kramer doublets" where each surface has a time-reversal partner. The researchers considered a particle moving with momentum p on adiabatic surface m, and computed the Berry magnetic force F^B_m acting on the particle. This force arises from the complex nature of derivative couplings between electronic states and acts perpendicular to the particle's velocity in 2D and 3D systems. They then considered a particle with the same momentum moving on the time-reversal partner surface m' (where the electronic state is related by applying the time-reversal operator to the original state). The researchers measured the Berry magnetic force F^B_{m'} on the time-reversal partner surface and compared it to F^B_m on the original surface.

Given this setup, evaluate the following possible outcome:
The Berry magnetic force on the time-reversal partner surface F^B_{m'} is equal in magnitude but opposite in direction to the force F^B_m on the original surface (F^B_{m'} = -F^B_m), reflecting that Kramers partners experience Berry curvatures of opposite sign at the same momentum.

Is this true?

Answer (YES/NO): YES